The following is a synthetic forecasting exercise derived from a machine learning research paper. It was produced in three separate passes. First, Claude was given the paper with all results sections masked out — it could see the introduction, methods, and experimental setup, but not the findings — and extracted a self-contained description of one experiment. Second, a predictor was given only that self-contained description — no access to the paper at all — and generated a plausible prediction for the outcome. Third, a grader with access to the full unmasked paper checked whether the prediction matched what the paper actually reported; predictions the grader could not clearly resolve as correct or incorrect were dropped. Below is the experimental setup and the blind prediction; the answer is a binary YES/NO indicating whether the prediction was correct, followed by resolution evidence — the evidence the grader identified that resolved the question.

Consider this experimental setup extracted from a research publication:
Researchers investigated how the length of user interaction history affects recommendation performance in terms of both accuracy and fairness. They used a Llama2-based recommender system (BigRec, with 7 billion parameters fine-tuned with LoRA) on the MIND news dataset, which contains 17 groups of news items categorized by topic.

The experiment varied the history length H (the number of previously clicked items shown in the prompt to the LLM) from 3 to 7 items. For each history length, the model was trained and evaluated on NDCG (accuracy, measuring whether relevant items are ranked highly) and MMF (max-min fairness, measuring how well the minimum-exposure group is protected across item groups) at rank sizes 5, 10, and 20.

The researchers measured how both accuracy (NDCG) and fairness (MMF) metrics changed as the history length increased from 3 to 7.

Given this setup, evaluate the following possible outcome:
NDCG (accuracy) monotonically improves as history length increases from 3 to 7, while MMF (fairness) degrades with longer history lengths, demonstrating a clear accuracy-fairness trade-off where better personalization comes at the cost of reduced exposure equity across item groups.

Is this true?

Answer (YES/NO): NO